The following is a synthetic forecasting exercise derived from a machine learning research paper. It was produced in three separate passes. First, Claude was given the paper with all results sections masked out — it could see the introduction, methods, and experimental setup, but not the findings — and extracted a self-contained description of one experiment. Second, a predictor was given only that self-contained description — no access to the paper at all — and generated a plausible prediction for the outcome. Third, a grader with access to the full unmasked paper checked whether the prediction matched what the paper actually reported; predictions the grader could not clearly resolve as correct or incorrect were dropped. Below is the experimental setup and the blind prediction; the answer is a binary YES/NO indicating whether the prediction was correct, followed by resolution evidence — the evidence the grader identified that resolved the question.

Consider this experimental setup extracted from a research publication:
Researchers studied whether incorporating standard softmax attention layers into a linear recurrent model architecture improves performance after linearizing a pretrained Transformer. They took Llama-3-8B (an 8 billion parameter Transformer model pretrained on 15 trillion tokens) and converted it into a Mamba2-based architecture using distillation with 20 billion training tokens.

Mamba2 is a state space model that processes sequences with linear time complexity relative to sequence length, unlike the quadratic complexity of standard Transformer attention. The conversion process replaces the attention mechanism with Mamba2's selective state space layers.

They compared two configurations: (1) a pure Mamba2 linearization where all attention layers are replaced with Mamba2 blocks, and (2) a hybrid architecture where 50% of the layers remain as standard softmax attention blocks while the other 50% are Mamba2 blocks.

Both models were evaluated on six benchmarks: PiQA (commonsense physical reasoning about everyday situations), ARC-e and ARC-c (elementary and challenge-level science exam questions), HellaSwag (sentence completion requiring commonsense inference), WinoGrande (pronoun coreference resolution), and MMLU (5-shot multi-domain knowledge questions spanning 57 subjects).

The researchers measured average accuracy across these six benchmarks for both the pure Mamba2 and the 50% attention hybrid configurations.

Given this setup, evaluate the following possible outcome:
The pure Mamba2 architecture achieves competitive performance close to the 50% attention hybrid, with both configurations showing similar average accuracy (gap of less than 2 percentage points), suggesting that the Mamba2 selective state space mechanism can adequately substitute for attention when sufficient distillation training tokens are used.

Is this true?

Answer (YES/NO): NO